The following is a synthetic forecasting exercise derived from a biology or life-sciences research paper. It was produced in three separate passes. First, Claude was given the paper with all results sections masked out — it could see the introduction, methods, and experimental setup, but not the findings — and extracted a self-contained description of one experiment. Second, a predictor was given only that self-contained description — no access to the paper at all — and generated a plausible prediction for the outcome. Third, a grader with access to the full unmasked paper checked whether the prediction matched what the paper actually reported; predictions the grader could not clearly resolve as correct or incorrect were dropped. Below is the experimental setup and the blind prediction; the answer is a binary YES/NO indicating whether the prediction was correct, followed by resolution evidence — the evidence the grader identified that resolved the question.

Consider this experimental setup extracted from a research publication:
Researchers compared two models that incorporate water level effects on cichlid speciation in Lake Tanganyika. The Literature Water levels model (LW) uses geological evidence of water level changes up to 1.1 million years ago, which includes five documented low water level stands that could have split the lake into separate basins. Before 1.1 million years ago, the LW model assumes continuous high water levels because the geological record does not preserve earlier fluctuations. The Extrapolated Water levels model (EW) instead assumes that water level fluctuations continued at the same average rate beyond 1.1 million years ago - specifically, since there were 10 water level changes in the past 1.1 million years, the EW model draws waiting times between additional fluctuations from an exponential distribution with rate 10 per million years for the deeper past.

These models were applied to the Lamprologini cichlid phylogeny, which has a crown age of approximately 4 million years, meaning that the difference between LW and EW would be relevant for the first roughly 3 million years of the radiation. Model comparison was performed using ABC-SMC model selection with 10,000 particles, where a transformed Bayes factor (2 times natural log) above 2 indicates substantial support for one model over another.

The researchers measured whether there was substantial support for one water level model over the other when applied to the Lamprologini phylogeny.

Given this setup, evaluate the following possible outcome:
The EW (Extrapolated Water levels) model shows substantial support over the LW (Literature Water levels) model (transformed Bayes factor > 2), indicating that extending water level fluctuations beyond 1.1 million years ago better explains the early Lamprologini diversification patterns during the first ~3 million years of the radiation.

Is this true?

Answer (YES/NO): NO